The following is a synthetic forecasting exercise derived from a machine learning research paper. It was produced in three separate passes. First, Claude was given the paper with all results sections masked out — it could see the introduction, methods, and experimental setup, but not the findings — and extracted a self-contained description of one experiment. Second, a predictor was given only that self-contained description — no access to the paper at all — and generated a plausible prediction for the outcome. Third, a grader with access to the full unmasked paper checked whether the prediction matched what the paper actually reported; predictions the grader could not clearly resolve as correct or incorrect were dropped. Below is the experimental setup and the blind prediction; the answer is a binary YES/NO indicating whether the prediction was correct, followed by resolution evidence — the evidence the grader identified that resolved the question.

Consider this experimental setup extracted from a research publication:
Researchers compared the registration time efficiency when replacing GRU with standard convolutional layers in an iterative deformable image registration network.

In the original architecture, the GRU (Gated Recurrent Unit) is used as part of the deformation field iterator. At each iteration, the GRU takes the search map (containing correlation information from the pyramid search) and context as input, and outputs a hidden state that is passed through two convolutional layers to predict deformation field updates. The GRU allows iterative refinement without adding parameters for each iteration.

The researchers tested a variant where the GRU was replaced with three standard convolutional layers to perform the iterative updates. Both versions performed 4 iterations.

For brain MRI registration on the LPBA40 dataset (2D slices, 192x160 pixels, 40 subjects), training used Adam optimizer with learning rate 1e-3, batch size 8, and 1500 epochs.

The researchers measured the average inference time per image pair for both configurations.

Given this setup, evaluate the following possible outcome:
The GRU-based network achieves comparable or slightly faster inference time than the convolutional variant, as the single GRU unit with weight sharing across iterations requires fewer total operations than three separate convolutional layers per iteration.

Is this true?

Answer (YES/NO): NO